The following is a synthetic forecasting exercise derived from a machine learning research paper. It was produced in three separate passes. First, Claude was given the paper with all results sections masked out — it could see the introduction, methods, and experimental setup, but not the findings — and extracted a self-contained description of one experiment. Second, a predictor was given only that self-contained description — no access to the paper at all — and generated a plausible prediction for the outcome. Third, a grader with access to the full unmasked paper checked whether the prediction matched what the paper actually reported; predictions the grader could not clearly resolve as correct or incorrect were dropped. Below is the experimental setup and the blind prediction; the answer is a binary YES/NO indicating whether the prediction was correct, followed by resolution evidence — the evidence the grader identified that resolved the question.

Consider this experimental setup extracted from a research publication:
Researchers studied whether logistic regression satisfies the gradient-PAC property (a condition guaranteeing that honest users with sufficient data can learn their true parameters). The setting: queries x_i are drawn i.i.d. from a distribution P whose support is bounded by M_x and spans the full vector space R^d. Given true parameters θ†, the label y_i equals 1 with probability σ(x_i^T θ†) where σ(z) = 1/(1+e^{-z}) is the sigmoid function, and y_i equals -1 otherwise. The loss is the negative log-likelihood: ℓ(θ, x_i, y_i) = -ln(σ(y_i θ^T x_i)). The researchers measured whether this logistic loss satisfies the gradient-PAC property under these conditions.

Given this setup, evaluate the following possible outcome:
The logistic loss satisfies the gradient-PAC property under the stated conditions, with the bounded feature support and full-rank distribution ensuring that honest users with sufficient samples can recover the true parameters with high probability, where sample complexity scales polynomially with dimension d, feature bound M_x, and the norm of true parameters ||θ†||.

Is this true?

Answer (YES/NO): NO